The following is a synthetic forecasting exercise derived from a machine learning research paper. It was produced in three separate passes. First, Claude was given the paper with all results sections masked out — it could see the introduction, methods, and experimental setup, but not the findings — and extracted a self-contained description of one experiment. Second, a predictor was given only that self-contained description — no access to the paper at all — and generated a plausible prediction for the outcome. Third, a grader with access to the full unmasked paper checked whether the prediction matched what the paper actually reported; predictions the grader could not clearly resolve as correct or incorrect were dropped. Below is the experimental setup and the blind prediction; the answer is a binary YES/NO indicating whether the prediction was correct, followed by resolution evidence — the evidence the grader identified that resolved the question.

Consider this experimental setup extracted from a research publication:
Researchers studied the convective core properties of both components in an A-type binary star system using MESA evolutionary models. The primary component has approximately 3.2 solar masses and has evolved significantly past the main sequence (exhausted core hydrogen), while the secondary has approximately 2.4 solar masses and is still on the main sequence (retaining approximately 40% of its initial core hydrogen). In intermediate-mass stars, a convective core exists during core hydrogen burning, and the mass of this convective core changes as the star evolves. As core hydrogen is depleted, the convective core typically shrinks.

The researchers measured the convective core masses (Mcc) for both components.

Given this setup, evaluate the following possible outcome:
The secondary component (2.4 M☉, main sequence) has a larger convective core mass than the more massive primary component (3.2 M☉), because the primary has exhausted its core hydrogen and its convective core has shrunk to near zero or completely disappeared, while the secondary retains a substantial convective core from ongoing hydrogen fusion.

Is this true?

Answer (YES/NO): YES